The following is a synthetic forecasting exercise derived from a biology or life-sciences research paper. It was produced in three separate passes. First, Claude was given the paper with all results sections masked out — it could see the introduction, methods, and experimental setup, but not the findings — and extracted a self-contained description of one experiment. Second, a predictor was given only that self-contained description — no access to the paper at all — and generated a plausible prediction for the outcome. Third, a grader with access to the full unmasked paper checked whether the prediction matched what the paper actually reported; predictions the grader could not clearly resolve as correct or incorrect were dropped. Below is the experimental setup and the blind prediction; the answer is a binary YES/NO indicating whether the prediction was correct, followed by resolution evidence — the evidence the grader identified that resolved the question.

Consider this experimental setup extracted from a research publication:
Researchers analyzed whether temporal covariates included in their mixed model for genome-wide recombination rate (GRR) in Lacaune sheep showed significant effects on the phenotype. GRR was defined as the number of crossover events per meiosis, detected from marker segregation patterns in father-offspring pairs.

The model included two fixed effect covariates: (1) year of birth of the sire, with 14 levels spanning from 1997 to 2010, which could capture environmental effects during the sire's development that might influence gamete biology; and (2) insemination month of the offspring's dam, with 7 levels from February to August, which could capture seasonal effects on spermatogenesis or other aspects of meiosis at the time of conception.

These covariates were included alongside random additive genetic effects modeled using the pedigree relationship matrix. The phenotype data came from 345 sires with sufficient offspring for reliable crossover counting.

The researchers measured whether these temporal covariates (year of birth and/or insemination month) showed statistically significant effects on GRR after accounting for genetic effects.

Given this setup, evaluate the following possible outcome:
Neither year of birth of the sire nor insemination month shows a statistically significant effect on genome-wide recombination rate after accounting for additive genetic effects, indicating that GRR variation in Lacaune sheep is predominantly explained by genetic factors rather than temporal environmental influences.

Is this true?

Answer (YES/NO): NO